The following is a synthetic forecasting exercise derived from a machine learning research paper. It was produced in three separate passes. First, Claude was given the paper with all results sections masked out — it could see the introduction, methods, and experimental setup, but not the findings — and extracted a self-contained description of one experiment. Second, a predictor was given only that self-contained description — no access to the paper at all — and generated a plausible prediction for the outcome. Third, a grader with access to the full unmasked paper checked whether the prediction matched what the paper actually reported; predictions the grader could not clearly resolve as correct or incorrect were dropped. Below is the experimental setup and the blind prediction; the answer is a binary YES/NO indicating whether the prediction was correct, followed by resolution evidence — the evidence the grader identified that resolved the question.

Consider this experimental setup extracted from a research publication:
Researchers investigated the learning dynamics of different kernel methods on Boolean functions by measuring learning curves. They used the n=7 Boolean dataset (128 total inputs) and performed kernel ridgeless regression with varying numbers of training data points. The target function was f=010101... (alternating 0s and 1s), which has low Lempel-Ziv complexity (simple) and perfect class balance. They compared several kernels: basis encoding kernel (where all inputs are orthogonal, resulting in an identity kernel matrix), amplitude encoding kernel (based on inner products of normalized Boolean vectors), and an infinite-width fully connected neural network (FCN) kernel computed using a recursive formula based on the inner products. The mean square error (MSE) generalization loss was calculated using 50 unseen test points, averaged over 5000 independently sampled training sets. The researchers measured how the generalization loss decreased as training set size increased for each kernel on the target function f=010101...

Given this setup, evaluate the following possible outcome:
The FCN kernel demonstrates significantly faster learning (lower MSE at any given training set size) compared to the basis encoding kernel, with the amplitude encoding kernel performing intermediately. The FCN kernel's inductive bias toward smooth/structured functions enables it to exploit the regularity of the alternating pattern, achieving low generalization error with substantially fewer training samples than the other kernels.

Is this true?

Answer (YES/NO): NO